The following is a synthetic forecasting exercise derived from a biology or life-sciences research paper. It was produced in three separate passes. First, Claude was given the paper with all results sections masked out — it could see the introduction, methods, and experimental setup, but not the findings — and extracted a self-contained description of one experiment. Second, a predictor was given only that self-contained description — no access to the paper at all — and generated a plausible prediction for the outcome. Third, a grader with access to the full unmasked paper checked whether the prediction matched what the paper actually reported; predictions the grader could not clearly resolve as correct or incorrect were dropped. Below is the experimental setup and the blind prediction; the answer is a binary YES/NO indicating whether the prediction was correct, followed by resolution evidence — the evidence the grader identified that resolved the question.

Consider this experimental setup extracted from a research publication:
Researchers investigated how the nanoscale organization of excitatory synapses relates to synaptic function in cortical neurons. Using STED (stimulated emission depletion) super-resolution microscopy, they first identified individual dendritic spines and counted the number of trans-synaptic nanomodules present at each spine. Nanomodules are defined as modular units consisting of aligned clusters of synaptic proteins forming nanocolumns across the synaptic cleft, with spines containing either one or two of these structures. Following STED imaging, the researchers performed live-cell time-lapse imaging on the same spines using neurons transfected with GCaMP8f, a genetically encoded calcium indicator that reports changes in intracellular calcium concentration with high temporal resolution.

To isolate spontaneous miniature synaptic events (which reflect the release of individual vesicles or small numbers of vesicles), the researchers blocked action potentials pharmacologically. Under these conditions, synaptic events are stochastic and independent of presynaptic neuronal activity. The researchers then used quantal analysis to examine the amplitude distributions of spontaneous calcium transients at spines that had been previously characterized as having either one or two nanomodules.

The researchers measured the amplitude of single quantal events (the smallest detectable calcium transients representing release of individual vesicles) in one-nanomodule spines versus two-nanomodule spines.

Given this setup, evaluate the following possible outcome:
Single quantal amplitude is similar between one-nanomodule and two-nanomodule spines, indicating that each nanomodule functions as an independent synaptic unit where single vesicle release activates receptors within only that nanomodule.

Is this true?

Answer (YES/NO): YES